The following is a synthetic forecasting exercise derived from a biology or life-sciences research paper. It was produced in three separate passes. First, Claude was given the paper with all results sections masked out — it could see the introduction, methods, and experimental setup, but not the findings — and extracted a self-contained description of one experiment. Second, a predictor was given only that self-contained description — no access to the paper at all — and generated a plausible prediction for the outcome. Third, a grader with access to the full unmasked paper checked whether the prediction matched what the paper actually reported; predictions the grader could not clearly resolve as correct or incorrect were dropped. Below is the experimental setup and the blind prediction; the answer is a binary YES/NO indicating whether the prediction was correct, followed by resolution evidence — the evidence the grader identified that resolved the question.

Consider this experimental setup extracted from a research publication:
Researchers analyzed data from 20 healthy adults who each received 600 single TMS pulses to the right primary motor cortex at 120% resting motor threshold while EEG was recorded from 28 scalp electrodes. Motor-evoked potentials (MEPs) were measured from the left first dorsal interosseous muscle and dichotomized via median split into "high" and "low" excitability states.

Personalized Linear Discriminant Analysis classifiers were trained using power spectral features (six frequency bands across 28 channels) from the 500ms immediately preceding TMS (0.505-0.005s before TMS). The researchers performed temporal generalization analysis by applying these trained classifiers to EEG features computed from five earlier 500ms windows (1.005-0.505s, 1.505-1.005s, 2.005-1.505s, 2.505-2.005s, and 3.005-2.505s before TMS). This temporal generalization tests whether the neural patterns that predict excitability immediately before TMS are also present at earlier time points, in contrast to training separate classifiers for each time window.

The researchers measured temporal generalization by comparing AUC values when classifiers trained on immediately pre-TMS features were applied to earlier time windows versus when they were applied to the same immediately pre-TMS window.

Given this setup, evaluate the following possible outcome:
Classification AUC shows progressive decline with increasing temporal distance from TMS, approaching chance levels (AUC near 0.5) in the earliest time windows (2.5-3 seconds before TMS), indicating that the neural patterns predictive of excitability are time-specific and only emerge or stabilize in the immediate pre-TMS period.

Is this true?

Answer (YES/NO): NO